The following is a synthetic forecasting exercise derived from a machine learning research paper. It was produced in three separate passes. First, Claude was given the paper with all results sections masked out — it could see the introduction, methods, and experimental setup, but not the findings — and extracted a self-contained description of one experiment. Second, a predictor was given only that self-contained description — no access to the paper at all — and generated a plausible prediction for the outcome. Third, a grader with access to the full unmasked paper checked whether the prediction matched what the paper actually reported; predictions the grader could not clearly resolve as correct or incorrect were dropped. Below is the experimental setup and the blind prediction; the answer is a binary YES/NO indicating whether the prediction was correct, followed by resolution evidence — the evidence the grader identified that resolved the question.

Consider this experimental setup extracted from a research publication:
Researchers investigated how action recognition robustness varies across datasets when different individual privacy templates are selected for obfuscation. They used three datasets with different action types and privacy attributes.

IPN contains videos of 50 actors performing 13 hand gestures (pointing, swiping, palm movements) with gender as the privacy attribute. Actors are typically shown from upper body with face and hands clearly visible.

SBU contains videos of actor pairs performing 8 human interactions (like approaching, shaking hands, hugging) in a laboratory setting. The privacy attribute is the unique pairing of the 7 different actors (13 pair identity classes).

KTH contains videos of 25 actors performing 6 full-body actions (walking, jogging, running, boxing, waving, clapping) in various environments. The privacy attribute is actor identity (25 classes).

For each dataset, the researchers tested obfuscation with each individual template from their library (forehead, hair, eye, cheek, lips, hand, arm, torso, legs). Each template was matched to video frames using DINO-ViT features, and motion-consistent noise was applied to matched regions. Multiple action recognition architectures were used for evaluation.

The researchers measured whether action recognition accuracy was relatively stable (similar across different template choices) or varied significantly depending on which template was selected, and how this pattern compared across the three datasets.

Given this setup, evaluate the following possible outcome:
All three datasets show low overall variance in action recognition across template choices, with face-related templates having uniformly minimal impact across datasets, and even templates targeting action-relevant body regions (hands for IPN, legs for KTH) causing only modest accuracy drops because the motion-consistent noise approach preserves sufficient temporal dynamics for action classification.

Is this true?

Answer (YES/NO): NO